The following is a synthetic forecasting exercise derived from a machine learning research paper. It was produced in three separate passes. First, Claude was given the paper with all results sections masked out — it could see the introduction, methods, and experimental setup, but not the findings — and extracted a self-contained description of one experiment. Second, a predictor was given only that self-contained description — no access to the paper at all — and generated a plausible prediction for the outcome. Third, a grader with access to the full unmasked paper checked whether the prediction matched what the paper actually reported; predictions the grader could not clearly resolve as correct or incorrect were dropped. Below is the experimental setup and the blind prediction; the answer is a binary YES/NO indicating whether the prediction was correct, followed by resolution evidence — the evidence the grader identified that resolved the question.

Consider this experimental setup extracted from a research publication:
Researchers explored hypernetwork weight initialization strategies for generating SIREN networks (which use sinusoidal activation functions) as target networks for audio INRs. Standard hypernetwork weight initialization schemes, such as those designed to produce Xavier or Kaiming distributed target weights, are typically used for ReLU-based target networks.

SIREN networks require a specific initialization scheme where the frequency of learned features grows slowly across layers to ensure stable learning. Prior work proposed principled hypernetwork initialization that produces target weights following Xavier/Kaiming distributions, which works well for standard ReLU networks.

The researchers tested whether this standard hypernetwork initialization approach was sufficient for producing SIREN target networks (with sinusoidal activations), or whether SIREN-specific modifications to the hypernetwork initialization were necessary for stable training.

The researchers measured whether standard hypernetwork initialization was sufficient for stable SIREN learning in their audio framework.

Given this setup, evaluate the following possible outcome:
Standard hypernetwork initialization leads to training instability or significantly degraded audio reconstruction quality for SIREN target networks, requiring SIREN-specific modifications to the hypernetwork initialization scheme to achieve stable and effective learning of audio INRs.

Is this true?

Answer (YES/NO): YES